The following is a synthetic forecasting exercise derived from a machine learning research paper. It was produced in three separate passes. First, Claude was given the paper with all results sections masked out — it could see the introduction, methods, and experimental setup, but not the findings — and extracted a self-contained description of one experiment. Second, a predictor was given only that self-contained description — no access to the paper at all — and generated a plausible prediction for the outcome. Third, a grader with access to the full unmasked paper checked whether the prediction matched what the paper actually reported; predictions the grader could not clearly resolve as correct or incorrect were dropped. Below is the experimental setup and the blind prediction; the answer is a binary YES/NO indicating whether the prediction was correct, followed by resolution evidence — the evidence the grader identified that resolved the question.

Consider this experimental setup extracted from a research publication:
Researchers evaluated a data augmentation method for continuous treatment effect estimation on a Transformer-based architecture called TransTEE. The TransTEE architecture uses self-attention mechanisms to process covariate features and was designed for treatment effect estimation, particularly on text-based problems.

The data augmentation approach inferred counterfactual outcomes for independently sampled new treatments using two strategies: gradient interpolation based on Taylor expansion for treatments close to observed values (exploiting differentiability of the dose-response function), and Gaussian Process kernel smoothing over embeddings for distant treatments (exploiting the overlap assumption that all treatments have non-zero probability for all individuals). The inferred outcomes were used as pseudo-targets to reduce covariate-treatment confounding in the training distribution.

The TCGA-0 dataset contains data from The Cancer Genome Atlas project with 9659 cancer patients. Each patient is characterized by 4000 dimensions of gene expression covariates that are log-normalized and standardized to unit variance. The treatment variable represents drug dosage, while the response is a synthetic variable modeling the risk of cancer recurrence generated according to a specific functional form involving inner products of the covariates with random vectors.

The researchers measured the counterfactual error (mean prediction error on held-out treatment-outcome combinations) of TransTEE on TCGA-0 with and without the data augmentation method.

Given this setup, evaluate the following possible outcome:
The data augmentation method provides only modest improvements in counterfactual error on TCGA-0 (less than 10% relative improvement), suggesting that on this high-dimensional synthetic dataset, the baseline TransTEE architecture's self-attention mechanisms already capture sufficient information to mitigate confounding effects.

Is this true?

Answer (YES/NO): NO